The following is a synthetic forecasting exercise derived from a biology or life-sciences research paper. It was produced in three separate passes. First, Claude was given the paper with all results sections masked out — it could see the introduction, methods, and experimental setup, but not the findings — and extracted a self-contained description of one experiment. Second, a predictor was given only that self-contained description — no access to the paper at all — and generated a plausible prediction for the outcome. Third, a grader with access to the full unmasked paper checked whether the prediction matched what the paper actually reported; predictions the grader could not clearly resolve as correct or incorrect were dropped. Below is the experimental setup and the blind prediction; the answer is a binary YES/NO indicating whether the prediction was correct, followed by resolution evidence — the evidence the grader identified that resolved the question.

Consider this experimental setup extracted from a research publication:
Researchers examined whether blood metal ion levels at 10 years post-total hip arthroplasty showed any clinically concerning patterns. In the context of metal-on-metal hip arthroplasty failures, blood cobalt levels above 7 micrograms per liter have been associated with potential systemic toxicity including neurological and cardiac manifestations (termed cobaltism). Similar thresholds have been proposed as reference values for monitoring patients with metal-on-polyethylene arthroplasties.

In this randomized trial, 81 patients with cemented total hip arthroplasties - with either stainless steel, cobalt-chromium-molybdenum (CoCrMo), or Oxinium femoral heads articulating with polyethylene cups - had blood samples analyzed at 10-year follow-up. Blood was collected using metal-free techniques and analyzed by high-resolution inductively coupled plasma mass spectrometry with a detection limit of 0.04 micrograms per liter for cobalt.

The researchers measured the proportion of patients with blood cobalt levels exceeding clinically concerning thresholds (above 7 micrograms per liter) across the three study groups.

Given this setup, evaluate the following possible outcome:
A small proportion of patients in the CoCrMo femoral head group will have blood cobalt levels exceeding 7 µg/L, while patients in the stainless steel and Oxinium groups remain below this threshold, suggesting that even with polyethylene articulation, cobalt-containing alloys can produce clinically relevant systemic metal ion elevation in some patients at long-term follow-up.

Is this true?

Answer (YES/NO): NO